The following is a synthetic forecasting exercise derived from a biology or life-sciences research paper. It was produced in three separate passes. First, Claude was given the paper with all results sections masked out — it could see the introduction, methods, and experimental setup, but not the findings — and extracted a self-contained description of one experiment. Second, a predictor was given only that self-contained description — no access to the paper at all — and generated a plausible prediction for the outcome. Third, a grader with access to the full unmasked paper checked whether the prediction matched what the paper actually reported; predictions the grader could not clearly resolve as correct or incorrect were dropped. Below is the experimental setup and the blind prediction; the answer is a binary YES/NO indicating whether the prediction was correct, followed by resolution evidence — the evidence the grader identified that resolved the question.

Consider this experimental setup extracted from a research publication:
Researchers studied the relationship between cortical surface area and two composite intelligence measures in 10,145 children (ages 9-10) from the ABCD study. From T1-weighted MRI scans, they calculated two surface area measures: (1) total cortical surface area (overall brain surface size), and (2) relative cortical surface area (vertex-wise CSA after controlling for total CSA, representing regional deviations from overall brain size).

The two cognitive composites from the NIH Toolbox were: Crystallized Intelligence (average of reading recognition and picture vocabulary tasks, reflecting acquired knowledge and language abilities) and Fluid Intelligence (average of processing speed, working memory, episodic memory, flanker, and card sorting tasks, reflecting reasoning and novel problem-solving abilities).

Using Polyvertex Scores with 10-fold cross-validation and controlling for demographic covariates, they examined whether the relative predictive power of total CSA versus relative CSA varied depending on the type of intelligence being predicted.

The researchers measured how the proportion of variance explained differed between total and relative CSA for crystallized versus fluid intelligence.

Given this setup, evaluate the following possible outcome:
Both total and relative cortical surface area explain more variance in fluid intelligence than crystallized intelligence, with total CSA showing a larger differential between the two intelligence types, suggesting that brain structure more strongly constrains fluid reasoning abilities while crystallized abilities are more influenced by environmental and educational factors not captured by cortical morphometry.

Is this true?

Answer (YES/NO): NO